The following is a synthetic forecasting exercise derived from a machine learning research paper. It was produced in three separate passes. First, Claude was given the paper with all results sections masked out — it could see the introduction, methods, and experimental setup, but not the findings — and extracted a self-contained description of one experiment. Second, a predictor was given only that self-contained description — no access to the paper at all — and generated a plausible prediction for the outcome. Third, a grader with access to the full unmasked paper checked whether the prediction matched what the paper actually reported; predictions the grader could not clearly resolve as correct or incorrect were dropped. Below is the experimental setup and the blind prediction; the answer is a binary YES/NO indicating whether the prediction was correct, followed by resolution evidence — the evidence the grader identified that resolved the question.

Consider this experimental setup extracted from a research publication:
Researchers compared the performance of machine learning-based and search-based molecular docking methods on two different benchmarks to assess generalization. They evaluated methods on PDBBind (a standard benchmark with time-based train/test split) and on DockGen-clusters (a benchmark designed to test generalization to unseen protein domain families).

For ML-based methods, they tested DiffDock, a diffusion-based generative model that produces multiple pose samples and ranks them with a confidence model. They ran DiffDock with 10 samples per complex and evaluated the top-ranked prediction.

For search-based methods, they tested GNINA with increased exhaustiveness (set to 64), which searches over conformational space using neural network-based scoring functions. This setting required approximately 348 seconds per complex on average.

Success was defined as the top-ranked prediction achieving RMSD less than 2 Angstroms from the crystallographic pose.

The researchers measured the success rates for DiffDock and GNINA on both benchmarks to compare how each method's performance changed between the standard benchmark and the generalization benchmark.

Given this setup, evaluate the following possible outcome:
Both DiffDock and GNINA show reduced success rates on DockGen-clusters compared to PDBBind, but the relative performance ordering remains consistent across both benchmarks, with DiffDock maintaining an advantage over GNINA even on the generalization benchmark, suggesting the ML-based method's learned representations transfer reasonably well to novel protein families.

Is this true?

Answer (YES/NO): NO